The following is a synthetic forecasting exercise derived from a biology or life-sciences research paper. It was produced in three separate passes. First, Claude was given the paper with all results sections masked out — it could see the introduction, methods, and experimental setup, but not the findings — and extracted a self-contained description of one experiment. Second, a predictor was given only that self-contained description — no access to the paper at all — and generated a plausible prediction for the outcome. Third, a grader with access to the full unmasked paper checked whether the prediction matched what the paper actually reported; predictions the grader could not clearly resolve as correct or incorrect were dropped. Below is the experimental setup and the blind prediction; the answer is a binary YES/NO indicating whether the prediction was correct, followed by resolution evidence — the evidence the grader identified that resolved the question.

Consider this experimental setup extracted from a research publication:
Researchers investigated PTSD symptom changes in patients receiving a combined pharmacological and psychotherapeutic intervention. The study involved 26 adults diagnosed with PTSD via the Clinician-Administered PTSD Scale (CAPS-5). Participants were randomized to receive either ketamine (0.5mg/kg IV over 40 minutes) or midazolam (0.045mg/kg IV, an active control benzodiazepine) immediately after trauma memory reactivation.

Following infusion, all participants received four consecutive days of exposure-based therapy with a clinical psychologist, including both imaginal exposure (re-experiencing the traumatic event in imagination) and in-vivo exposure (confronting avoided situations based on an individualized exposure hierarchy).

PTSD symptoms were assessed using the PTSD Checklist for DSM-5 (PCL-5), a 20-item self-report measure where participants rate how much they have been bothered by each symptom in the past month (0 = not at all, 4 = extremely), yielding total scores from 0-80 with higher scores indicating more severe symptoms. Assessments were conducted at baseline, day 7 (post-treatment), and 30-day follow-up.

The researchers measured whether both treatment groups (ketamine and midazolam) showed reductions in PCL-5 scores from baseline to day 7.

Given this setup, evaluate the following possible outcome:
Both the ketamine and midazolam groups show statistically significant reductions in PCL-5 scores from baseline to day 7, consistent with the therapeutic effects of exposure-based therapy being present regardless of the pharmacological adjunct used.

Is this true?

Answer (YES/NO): YES